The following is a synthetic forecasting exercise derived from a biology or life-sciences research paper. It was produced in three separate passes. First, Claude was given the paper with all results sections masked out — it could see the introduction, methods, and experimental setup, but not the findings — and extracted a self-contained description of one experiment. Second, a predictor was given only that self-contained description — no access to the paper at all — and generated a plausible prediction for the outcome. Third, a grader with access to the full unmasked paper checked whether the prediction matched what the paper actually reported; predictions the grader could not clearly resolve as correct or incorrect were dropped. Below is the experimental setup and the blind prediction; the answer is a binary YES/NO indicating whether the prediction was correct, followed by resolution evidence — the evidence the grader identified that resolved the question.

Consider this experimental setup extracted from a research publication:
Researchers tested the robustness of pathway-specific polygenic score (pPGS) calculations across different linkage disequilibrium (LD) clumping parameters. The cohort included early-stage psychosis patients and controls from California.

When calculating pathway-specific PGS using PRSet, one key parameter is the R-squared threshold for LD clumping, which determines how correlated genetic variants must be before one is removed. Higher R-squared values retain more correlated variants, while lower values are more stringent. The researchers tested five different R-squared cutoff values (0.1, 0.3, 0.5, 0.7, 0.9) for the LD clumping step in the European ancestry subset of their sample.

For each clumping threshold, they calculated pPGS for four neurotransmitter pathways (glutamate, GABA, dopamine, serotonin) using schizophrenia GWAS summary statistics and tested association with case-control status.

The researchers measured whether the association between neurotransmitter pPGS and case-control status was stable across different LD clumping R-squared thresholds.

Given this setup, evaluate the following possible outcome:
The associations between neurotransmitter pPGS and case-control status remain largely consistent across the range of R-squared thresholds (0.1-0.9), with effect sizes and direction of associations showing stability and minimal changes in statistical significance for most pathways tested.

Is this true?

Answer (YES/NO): YES